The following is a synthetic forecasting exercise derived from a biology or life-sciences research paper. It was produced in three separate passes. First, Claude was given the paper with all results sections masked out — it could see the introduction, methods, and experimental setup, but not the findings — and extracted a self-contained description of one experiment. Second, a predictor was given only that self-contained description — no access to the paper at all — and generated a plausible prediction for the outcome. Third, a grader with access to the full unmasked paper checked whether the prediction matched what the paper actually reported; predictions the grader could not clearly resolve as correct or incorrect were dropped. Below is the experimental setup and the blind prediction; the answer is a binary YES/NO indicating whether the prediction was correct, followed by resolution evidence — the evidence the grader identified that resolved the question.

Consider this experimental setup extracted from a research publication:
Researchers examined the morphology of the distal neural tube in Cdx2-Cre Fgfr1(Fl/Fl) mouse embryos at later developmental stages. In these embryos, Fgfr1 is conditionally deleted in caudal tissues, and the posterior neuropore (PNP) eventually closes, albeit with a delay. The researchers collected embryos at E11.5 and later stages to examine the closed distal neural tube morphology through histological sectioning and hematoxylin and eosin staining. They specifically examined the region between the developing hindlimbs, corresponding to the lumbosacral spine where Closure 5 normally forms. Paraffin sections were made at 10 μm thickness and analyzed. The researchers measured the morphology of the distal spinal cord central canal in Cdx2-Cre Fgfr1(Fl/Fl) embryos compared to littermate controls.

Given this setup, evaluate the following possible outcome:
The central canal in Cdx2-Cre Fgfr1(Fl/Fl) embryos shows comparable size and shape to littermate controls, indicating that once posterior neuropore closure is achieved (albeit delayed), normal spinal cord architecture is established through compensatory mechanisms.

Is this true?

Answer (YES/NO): NO